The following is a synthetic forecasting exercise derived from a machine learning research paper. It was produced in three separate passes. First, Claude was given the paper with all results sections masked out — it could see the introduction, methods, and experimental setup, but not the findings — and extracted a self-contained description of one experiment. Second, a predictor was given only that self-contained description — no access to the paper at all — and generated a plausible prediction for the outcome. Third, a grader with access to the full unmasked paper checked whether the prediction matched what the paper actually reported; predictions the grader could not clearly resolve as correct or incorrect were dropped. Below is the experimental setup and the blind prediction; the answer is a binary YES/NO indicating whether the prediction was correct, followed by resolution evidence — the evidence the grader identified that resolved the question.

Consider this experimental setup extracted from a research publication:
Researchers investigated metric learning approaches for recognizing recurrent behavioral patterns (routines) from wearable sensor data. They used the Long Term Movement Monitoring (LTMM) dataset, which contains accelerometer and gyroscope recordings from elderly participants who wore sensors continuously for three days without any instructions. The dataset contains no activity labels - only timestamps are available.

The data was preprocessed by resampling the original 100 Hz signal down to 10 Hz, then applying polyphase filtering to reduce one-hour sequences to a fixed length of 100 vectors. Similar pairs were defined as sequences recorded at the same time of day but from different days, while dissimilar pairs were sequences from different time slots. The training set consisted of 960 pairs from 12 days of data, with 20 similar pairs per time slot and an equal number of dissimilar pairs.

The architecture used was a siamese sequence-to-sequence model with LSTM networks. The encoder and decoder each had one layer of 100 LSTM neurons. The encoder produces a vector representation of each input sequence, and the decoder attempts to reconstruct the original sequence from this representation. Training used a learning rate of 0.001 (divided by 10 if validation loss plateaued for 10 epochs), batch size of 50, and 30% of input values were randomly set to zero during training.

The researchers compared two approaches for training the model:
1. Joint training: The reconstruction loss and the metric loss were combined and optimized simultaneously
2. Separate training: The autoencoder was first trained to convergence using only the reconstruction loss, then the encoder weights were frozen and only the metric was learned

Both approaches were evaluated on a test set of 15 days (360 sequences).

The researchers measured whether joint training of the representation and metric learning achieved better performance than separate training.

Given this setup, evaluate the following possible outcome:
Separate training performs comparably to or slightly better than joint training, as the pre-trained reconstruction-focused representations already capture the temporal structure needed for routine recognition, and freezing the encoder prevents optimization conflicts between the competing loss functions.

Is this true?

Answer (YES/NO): NO